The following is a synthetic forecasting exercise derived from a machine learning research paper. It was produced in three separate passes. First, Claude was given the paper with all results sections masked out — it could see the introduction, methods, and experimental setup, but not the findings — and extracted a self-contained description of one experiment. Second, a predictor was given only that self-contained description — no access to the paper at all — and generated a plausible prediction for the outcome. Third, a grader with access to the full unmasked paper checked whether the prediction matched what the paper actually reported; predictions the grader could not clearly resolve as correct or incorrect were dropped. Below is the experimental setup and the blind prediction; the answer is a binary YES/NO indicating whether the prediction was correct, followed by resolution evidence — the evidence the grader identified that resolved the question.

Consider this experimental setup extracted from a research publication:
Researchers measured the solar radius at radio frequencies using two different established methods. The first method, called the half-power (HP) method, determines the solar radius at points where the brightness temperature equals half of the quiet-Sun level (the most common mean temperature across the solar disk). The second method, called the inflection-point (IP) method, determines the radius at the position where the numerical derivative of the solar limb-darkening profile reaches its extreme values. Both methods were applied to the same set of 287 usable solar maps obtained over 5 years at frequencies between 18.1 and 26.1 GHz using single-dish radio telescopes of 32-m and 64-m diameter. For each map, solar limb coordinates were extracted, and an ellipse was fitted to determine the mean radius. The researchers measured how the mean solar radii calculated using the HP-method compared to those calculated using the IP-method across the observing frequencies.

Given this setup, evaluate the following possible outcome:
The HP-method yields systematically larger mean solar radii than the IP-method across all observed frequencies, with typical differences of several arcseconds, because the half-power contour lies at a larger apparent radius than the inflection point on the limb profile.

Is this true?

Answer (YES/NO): YES